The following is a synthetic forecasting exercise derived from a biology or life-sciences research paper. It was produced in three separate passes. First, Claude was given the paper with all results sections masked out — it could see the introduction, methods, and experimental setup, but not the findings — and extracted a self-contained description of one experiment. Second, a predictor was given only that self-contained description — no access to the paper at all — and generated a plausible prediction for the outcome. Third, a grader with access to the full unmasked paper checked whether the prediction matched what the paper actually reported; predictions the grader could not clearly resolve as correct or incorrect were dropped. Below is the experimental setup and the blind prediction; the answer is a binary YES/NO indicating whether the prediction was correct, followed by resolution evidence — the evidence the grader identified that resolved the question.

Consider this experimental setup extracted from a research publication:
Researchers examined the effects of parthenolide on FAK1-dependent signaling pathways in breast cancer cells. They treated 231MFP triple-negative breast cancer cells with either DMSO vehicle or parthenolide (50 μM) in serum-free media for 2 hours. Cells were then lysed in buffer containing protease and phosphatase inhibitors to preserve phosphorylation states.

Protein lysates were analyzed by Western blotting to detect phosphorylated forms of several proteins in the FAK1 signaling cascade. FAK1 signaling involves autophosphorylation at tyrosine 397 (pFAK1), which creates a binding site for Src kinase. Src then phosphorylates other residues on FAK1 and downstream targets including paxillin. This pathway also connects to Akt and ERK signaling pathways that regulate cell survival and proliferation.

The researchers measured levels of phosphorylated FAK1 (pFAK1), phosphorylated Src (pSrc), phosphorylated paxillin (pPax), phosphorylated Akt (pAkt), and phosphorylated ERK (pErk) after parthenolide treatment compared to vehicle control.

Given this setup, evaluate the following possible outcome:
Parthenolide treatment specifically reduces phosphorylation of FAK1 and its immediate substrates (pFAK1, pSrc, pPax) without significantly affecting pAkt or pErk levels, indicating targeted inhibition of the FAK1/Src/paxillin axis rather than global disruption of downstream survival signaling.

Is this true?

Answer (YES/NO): NO